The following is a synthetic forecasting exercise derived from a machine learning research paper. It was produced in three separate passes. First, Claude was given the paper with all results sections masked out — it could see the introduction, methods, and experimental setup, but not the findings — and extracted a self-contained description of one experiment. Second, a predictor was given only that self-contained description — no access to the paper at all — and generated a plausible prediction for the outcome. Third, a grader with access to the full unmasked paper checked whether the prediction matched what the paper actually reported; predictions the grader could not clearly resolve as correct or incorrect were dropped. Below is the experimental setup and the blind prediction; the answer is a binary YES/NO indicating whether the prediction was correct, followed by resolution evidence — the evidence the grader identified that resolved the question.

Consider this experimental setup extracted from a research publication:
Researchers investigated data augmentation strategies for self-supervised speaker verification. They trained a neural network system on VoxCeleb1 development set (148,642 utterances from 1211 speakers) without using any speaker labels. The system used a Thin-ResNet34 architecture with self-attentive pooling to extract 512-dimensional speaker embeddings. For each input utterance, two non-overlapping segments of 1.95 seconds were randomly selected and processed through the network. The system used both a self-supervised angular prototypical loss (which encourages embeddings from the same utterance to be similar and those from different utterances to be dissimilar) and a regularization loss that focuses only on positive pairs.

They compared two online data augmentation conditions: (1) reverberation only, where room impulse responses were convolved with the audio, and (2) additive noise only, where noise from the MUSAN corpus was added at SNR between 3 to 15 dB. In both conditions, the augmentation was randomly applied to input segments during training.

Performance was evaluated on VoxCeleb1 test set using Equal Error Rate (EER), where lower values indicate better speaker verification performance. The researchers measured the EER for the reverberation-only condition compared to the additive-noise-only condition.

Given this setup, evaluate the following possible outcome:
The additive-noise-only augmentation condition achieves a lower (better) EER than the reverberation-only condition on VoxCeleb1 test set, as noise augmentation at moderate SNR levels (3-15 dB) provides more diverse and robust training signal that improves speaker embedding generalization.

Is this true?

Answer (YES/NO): YES